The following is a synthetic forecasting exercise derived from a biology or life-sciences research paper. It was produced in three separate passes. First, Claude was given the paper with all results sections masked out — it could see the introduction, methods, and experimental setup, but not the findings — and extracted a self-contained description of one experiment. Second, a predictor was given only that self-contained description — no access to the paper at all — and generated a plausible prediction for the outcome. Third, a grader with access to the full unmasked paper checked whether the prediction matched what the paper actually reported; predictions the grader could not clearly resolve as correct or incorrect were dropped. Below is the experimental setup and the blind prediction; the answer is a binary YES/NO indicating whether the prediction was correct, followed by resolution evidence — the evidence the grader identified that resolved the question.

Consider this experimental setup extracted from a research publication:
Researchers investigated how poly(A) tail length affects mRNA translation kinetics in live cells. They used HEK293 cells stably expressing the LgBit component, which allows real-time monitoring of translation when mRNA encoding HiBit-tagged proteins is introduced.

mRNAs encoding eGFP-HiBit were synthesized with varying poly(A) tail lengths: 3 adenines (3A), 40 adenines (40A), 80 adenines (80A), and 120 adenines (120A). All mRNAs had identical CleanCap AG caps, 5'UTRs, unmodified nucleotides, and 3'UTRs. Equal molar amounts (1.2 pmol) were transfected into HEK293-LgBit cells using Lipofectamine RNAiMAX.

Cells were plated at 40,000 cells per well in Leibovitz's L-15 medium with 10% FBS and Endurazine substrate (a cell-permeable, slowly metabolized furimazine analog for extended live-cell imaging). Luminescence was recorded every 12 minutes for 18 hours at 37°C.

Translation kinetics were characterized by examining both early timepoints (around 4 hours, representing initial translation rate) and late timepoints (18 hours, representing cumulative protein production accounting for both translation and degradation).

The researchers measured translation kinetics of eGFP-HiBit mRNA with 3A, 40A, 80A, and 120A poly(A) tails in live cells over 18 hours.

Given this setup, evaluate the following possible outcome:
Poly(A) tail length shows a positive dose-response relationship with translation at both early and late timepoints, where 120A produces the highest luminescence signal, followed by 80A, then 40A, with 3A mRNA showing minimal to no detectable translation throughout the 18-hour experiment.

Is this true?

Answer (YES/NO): NO